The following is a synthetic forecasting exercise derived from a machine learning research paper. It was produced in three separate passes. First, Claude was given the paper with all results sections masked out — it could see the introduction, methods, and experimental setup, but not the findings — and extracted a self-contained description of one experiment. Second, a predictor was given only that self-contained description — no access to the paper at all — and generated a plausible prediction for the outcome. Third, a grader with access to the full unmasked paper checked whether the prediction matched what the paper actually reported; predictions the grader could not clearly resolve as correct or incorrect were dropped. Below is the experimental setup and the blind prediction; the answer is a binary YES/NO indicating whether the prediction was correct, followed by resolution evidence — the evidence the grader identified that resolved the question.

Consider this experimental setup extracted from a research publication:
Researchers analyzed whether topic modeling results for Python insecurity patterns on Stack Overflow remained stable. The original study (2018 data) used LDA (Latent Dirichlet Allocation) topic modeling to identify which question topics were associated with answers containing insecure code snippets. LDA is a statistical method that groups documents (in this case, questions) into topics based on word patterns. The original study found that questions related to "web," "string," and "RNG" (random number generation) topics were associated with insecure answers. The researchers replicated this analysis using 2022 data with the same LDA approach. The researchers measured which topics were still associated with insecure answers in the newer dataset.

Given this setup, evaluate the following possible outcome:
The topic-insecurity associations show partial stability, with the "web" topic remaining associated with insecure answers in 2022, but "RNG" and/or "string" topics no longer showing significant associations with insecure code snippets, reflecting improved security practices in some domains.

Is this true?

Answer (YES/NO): NO